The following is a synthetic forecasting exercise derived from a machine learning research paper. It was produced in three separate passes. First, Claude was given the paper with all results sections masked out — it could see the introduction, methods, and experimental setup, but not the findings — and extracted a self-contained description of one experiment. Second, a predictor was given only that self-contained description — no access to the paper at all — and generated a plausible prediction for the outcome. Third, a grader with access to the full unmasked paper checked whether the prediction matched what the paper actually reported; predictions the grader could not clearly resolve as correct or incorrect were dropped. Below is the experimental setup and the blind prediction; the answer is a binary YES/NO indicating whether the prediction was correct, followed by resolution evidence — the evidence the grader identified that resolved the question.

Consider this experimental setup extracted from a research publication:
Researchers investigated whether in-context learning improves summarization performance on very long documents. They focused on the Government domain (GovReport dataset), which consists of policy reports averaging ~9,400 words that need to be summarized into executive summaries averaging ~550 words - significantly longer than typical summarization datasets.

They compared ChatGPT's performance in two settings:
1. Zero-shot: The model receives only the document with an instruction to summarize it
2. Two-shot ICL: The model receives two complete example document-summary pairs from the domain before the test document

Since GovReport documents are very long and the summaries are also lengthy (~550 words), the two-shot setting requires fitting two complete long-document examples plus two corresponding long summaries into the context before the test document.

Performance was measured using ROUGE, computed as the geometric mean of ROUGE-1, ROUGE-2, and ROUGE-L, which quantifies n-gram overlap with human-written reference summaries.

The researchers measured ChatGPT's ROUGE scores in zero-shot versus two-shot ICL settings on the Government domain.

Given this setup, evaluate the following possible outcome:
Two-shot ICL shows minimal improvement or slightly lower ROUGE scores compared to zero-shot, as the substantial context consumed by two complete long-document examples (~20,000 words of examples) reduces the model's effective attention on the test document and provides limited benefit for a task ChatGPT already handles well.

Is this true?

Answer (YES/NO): NO